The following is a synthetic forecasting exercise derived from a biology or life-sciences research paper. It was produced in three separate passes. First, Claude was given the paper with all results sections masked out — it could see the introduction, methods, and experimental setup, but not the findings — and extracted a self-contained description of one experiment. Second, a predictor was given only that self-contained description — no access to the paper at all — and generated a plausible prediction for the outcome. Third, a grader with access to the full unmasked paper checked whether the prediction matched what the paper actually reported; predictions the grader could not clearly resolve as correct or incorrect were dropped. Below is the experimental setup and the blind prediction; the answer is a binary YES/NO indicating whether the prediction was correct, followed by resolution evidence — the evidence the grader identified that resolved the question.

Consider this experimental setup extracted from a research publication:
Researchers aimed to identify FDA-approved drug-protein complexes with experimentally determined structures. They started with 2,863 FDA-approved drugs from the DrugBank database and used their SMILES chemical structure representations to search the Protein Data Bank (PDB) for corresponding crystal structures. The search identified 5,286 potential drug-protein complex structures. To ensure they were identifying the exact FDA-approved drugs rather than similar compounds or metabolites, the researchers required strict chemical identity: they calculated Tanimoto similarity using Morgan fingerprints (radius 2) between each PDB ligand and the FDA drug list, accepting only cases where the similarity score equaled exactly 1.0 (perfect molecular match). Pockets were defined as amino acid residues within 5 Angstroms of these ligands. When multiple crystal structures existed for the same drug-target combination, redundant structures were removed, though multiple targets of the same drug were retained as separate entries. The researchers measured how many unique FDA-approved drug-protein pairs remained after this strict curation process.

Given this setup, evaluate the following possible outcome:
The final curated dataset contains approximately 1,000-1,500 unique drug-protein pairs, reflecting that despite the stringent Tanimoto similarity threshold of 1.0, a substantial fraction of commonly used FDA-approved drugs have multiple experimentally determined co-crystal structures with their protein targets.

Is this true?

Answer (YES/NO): NO